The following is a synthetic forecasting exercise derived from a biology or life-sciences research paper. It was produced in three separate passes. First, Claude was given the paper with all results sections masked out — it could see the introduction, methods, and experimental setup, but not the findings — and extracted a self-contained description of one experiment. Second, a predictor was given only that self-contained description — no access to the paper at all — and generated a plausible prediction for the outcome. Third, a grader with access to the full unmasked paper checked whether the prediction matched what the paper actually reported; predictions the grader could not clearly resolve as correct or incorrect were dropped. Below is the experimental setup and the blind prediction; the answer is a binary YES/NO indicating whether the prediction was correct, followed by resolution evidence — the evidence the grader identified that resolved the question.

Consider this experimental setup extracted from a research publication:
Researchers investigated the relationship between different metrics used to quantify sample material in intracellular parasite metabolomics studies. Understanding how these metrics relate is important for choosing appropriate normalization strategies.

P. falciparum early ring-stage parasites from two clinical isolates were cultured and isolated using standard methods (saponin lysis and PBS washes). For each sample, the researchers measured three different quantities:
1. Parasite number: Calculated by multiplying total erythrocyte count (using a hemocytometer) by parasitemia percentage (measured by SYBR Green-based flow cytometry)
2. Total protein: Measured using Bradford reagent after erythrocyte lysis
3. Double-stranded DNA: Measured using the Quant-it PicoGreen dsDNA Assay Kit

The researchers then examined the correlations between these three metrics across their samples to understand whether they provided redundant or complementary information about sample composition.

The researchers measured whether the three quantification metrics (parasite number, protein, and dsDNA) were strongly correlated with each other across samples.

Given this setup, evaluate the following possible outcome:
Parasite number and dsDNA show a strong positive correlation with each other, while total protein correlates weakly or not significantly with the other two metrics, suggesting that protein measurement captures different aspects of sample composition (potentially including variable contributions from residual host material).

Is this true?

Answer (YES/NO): NO